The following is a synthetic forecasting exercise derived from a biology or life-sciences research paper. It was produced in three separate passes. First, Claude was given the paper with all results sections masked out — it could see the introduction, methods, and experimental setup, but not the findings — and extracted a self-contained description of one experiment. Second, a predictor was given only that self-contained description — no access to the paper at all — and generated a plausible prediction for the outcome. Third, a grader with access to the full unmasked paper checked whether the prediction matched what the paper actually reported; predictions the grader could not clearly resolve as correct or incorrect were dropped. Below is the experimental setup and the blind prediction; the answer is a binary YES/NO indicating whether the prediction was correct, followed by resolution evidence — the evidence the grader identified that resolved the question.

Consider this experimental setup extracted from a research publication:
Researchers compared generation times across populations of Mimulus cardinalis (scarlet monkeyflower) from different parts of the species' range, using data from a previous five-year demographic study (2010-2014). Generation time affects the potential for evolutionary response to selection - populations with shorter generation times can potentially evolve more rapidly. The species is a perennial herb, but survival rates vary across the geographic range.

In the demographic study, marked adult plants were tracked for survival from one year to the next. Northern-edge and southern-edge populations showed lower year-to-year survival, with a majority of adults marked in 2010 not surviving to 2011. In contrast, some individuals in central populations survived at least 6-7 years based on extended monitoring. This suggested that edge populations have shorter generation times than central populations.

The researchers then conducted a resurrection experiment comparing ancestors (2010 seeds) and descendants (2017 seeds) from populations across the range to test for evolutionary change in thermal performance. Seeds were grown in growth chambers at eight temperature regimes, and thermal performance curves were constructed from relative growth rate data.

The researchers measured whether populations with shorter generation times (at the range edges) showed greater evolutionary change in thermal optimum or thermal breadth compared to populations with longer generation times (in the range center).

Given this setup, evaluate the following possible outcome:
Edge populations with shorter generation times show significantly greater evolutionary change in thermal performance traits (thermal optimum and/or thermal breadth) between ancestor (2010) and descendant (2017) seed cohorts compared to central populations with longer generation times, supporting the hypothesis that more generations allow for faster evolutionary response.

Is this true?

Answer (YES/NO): NO